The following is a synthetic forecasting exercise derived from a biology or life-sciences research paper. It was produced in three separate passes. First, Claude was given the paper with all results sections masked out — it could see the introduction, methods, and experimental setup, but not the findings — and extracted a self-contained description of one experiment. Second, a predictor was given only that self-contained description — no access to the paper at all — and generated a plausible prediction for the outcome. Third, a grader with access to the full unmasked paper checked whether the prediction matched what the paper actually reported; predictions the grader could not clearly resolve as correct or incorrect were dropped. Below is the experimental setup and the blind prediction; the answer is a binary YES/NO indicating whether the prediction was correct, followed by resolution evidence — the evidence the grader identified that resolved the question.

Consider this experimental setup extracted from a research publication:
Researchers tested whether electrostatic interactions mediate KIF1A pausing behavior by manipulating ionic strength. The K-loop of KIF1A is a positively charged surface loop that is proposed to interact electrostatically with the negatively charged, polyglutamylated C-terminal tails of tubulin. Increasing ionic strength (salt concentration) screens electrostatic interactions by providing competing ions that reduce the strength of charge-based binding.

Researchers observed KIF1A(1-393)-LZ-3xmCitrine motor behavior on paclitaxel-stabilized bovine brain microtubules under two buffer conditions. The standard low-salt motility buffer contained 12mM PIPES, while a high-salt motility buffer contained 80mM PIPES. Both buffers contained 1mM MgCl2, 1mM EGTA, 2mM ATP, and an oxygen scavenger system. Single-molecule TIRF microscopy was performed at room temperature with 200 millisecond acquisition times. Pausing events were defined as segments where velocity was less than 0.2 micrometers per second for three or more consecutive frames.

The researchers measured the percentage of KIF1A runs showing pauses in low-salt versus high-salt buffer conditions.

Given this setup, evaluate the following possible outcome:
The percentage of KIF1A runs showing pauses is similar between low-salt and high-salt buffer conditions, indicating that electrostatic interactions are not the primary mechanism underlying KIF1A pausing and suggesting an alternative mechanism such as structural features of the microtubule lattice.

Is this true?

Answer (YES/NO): NO